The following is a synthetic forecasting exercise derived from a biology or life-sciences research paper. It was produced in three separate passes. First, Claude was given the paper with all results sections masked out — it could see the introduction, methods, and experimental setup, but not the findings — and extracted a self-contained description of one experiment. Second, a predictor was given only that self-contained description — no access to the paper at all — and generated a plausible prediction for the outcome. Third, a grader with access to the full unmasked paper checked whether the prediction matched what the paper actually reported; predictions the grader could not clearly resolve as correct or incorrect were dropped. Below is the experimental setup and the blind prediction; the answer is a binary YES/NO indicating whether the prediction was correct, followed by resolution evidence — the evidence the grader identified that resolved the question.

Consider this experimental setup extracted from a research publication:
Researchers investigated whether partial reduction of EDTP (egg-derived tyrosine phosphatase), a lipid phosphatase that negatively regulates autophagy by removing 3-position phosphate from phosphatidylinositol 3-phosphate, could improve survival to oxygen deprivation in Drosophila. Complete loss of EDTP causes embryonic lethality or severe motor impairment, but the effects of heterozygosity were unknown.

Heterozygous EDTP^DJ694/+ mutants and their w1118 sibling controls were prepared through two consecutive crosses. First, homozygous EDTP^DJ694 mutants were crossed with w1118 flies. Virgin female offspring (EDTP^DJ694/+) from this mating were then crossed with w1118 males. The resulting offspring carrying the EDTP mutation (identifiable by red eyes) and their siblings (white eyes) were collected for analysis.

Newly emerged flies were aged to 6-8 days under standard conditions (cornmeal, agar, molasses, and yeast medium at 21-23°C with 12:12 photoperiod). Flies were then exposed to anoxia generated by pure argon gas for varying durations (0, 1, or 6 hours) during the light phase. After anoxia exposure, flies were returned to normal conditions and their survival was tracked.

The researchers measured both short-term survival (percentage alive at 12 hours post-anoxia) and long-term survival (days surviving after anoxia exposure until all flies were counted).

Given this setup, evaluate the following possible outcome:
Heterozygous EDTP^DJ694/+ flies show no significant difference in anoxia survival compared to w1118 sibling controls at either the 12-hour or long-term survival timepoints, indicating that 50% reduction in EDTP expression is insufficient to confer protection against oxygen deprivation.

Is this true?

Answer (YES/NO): NO